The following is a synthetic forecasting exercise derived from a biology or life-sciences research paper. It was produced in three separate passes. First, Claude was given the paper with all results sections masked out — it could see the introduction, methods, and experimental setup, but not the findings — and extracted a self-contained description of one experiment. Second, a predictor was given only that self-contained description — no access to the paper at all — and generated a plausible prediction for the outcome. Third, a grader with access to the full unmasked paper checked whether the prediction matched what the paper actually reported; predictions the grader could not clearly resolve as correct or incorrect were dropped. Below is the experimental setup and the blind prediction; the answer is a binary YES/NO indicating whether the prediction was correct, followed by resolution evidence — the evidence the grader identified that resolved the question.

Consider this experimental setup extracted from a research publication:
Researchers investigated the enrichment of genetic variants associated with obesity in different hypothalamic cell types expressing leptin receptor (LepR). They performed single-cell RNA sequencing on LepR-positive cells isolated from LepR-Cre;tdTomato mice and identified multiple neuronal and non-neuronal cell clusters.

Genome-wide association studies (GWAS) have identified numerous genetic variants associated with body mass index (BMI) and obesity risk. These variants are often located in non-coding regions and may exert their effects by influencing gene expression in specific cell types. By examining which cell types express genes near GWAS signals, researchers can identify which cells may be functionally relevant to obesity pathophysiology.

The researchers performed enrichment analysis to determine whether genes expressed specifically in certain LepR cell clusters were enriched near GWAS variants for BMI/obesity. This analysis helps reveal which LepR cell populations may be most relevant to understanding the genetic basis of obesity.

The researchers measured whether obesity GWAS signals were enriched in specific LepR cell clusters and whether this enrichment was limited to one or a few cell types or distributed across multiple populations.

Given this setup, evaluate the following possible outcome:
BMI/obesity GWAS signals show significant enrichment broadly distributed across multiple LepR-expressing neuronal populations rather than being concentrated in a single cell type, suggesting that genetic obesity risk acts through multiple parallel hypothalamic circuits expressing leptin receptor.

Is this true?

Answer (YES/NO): NO